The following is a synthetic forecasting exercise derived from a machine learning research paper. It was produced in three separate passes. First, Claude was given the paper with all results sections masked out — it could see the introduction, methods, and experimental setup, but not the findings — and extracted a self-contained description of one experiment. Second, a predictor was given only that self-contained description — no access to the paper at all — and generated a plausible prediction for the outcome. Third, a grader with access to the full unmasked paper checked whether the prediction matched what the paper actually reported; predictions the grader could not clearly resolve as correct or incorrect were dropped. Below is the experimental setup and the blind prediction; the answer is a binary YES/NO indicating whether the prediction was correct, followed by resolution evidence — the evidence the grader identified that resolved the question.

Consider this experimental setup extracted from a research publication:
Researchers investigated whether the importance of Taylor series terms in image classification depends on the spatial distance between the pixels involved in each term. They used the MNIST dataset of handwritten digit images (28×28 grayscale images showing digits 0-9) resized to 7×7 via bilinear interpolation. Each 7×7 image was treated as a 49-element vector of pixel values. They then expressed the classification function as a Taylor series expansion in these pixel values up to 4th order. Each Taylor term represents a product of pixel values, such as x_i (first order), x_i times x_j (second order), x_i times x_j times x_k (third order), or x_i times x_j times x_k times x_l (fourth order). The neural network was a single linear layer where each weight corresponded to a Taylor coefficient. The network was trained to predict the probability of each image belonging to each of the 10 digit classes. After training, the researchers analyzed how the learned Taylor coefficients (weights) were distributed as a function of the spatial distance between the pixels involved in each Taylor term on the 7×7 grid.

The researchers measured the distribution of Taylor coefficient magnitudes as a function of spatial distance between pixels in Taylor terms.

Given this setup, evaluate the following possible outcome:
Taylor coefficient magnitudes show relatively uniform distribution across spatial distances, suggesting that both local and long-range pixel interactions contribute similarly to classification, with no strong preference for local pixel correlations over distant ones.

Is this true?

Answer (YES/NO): NO